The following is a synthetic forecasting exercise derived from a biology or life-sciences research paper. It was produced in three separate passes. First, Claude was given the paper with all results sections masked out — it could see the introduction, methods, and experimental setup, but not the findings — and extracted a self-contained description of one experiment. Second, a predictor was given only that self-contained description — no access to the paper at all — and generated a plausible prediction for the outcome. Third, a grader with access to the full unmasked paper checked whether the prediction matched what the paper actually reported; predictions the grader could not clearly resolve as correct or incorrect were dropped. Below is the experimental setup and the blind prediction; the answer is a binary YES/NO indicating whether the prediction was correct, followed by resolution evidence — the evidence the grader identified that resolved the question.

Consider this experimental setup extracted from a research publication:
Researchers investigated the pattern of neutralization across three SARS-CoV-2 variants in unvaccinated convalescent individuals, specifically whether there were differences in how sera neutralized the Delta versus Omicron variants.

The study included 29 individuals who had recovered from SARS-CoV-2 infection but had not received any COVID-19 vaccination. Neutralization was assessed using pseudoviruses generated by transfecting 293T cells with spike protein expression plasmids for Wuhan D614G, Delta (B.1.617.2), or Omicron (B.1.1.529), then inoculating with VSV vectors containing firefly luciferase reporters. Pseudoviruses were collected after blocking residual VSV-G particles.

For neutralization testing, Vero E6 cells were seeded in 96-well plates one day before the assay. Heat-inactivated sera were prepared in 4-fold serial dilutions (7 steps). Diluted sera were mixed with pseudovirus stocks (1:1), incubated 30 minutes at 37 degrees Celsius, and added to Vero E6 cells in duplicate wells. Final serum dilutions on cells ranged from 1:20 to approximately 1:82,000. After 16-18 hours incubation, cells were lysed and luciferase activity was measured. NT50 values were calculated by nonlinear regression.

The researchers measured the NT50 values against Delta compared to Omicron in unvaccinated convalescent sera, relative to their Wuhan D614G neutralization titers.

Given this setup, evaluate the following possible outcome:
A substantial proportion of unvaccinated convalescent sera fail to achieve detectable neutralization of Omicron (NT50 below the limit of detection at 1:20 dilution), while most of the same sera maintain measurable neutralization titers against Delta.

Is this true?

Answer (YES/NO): YES